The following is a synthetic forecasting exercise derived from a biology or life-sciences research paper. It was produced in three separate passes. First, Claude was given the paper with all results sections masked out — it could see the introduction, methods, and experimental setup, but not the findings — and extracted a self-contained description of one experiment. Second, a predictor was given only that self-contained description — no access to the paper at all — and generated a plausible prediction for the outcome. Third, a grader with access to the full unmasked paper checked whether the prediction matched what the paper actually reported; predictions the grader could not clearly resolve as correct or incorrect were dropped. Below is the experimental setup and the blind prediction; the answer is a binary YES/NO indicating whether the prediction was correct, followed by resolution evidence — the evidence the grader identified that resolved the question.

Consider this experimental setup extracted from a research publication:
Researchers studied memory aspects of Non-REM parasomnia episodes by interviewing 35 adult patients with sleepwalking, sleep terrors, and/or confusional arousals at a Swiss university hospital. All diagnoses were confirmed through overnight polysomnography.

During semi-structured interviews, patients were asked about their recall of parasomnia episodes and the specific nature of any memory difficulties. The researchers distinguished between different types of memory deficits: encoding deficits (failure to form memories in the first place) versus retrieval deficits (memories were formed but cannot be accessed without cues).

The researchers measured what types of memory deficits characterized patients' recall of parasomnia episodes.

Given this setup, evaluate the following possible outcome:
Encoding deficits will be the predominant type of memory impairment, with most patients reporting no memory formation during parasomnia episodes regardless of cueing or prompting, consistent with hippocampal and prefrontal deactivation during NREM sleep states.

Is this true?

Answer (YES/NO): NO